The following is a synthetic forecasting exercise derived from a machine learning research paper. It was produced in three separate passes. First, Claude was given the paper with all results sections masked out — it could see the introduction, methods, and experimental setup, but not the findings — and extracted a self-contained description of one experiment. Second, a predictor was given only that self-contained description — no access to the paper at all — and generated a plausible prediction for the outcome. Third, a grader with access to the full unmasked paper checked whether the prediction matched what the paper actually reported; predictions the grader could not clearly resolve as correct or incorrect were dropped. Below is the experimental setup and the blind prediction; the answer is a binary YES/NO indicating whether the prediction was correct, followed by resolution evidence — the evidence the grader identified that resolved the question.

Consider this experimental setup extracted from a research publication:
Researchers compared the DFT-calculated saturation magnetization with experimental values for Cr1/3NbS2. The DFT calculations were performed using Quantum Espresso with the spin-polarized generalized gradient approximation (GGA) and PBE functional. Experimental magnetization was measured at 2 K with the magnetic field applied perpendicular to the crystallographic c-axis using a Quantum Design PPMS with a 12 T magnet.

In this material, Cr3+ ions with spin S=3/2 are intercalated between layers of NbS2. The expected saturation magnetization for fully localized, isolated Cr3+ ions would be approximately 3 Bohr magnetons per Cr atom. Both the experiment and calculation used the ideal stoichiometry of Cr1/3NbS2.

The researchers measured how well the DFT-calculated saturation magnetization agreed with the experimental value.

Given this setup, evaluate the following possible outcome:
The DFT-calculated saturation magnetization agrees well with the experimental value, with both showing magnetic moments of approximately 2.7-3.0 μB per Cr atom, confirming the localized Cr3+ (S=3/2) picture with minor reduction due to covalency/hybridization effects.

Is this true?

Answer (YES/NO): YES